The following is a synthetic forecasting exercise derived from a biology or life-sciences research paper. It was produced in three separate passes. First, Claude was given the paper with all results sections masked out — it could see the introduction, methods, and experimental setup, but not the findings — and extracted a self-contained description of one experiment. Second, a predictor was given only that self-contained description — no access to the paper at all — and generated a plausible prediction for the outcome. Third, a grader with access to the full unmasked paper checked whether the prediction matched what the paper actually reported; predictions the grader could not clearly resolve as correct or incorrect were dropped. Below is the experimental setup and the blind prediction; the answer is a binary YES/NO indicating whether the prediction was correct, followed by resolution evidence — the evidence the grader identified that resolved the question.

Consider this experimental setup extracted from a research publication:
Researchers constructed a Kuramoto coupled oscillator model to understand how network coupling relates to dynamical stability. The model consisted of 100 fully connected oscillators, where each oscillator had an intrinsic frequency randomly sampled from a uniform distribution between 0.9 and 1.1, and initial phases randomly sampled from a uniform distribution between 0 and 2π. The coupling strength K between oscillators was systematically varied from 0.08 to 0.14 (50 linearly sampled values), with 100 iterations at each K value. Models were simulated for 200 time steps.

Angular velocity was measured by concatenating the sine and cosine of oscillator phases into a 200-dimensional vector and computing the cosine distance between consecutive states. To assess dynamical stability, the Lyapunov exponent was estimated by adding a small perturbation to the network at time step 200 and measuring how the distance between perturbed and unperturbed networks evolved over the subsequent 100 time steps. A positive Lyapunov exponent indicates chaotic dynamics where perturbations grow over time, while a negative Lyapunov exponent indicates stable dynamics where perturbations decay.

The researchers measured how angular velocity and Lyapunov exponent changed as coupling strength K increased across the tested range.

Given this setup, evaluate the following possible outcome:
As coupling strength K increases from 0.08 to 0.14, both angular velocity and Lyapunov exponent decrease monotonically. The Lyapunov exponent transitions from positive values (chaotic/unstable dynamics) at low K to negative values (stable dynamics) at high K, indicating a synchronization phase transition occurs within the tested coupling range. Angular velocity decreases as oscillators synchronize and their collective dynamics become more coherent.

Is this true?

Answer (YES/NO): NO